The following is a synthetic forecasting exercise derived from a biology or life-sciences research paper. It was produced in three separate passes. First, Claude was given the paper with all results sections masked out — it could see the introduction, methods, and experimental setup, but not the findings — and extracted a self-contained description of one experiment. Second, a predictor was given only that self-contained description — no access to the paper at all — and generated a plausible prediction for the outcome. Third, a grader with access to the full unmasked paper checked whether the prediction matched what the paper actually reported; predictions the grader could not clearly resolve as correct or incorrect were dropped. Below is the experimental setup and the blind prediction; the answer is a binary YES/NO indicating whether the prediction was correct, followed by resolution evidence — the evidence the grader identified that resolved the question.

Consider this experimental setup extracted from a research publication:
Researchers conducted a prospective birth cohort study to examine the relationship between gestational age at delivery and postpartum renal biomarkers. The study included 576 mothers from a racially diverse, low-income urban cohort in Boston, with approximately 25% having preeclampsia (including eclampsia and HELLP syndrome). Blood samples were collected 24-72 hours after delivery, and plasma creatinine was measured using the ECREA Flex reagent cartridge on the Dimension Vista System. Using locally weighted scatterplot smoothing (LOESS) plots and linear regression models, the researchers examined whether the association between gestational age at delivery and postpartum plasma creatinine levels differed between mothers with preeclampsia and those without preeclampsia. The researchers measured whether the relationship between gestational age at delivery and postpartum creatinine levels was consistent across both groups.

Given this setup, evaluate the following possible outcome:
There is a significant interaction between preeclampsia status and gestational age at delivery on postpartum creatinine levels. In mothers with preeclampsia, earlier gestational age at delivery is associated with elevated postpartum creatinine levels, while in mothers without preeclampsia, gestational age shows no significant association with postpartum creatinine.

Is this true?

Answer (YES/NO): NO